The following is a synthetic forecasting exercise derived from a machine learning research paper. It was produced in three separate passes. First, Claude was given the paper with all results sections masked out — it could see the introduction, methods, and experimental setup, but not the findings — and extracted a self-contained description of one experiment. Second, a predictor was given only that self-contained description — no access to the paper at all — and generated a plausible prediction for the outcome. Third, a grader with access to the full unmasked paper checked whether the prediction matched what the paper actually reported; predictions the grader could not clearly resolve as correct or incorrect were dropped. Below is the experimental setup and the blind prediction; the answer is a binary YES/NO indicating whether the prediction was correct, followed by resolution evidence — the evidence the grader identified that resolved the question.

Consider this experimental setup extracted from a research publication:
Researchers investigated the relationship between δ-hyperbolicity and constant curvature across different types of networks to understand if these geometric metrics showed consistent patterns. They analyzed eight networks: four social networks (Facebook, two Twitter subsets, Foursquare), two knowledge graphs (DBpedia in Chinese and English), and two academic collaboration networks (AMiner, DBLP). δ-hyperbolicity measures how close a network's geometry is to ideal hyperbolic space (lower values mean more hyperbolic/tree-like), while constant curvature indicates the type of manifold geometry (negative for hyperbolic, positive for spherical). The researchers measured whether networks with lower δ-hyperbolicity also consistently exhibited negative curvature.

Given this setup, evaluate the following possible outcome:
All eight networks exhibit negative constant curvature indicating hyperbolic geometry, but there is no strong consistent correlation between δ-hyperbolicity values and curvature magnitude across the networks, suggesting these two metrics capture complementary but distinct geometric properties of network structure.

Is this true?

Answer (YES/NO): NO